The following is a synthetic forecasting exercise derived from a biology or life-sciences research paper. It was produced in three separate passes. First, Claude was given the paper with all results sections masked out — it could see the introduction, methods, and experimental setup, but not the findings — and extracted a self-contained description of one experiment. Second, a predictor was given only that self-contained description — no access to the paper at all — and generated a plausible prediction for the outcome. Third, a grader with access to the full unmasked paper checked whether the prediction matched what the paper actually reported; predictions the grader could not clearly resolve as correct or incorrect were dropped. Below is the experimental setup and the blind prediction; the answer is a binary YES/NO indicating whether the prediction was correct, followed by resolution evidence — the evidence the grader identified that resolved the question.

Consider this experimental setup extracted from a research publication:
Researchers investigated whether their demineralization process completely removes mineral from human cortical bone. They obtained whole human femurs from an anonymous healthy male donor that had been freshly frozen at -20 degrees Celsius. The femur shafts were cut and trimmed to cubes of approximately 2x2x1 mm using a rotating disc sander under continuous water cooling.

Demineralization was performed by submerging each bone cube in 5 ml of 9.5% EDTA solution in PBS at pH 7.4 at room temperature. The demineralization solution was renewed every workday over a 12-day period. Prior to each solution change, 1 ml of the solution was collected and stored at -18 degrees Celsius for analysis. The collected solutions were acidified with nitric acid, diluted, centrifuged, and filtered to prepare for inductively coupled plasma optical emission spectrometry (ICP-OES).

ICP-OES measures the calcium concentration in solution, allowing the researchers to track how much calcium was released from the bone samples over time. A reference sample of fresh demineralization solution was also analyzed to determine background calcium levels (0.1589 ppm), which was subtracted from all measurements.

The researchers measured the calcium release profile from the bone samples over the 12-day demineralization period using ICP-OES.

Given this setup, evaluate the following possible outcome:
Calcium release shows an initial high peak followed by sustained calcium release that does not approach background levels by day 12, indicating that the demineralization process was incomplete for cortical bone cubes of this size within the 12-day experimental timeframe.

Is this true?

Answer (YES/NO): NO